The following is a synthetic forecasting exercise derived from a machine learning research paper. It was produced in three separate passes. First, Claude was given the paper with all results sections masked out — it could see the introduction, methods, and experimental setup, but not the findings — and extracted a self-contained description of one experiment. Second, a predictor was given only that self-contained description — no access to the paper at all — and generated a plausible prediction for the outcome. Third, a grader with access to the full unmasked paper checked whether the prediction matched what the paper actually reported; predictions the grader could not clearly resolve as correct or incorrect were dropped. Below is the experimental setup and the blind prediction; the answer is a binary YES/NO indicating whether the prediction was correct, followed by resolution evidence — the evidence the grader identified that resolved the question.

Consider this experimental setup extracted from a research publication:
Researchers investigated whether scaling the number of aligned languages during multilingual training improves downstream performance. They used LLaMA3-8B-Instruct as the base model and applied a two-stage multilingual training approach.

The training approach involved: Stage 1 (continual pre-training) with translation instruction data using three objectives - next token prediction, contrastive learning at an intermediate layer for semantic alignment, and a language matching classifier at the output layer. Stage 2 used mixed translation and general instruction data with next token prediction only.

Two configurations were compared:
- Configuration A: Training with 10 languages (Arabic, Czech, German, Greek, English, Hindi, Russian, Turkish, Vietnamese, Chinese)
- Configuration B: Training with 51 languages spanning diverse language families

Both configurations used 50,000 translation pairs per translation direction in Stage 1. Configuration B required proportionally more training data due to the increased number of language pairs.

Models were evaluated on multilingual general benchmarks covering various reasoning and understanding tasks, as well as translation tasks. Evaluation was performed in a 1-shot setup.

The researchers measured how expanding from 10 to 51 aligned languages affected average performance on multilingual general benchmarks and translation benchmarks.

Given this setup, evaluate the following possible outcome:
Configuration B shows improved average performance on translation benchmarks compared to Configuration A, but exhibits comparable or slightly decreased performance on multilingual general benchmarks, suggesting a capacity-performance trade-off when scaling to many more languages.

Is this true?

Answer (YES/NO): NO